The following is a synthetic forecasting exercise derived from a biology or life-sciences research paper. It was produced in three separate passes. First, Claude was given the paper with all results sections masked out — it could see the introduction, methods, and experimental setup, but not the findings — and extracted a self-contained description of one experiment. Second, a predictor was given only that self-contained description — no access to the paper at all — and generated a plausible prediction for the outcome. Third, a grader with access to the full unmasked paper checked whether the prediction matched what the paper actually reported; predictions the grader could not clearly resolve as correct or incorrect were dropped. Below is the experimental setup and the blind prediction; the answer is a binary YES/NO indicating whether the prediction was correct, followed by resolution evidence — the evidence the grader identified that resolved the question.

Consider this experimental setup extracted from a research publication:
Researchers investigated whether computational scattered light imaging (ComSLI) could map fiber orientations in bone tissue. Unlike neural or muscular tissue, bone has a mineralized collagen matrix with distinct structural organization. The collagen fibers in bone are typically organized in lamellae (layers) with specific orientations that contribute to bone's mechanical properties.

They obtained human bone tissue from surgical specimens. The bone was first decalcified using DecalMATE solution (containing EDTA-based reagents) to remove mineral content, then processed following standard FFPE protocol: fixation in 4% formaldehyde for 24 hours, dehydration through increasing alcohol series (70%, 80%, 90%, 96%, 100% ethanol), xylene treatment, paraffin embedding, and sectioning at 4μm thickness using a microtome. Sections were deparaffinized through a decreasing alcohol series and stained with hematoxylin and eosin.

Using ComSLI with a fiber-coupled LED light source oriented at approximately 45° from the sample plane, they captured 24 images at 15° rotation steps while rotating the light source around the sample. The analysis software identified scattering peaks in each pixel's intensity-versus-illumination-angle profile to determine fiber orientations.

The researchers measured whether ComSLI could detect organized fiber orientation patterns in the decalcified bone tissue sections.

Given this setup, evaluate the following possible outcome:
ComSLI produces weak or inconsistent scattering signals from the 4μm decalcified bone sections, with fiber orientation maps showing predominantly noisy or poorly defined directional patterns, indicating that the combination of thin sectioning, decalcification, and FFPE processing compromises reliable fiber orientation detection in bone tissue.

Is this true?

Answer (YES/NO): NO